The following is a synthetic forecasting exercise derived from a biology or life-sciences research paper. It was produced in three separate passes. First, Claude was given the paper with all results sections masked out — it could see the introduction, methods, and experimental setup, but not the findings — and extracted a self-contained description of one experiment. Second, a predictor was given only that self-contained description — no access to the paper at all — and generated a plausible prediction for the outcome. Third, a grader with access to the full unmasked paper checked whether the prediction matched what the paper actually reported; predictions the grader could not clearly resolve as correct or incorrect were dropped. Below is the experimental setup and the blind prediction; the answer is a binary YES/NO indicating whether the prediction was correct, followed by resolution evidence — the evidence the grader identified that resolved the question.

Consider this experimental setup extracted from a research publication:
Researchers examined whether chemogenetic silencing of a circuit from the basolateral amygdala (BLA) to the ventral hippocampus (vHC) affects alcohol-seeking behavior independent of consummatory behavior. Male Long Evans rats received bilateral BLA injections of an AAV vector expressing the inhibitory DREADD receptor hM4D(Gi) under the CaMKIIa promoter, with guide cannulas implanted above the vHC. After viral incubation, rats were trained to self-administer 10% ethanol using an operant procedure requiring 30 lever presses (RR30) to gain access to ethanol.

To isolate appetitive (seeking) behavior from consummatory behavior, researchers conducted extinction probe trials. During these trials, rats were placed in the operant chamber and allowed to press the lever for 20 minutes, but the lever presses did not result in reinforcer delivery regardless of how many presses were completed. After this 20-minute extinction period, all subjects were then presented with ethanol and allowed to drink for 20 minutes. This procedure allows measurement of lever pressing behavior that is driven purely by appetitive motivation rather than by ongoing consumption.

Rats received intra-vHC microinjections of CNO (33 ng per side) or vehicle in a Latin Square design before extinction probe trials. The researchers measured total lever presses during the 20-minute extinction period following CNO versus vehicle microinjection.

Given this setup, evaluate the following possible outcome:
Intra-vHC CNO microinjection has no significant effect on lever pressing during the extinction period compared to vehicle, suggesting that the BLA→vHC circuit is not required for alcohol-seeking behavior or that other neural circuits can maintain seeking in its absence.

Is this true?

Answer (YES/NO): NO